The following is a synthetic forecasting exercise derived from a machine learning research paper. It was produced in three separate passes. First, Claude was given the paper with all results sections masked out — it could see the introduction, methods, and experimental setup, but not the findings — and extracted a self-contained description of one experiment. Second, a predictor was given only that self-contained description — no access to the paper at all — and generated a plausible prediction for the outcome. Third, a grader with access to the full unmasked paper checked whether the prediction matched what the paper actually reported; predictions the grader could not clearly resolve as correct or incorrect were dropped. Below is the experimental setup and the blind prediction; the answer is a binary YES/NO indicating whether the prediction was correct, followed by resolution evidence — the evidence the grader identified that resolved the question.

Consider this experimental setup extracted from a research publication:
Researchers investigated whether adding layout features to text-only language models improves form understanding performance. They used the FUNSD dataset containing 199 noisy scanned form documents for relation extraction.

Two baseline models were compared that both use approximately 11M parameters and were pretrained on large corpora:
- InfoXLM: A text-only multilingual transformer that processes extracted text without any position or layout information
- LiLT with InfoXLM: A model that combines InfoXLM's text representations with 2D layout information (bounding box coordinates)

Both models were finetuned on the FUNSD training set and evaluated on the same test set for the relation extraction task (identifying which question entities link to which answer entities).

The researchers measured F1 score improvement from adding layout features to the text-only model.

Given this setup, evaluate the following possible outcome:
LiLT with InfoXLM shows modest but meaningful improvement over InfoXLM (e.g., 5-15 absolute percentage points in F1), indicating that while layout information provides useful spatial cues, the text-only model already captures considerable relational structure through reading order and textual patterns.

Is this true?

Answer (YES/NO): NO